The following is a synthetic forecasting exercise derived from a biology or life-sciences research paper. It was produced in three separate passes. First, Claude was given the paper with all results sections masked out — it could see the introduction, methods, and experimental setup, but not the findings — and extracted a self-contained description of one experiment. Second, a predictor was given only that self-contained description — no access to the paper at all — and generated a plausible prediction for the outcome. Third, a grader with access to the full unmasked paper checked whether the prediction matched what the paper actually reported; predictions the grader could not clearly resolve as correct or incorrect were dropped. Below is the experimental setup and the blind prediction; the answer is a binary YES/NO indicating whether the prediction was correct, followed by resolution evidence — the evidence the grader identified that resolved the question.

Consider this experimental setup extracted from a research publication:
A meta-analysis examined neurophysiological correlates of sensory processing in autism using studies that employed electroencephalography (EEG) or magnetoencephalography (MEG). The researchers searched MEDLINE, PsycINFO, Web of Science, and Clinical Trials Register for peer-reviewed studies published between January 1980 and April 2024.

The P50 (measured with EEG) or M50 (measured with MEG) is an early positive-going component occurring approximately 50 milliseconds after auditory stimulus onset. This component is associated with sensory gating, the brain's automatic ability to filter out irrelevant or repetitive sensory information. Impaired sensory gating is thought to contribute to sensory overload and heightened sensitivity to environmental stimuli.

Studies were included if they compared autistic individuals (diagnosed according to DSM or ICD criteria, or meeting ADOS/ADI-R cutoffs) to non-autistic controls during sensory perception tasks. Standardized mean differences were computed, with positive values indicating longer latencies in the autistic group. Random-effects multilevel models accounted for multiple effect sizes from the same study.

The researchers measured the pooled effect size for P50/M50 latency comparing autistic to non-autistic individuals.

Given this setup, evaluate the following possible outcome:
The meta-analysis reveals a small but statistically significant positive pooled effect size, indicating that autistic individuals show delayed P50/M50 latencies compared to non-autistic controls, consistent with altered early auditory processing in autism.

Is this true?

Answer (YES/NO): NO